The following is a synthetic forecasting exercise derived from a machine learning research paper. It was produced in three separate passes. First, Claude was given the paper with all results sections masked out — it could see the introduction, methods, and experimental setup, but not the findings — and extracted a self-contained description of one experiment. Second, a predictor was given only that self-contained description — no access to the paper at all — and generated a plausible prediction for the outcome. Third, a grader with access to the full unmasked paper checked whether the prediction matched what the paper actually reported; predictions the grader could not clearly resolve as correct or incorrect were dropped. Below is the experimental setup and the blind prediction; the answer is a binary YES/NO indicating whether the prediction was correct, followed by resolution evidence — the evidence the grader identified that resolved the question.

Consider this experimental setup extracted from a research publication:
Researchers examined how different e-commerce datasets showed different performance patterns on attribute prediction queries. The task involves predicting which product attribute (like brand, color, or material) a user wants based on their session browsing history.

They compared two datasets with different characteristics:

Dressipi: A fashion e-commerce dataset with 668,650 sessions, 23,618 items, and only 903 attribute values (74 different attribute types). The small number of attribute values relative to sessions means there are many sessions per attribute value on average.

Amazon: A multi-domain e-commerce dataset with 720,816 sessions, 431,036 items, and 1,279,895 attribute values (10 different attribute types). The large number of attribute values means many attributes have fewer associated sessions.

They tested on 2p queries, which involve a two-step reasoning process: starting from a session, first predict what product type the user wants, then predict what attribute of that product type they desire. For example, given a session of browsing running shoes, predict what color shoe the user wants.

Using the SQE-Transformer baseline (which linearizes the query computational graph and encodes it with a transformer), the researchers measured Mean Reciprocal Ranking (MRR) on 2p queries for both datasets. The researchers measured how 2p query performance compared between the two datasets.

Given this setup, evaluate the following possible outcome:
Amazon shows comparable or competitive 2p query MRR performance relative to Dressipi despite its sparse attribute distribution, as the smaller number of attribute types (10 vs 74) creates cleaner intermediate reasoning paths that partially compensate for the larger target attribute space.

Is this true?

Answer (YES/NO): NO